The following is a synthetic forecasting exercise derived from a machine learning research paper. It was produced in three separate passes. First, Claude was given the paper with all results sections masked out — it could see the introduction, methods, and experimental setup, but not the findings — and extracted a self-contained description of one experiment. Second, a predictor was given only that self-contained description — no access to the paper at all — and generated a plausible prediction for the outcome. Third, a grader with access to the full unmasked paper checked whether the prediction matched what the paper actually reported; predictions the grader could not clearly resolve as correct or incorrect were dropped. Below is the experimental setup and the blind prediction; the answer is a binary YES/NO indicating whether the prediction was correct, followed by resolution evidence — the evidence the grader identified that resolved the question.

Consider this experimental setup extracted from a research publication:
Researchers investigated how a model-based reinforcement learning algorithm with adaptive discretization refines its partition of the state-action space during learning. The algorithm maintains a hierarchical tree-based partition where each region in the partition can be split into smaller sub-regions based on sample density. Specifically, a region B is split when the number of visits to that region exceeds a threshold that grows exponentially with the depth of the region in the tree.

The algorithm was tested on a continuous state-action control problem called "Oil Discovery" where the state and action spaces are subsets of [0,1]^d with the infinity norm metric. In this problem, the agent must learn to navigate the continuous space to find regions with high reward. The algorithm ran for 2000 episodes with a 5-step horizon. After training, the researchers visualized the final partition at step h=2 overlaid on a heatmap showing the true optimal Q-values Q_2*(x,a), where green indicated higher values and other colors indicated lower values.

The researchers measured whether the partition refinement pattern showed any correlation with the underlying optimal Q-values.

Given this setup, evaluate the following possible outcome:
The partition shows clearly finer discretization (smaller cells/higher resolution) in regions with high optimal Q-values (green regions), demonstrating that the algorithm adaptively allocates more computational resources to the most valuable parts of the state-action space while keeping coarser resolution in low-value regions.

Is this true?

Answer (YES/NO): YES